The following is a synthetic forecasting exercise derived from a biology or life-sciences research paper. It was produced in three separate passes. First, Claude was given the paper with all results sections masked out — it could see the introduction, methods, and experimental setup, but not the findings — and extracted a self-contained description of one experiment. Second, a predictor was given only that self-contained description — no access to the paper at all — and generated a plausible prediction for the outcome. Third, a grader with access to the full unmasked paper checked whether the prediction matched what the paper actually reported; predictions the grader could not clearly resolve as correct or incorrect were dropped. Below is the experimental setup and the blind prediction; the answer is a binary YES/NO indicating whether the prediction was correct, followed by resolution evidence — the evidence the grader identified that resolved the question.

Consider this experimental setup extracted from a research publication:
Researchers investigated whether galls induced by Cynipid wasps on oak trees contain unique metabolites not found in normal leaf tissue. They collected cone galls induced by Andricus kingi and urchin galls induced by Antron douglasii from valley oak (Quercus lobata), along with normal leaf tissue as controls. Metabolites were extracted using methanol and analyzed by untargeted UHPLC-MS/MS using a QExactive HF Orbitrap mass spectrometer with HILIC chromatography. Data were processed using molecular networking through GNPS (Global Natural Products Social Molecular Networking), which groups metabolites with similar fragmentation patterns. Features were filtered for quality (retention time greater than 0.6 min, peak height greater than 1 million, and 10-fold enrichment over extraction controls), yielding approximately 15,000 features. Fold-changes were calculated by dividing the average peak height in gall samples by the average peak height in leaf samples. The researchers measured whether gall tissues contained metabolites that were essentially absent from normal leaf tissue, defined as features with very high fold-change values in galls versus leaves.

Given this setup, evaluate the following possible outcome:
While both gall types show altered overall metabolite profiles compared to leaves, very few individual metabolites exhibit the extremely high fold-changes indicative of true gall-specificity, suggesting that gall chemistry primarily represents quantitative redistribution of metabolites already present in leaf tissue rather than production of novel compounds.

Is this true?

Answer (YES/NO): NO